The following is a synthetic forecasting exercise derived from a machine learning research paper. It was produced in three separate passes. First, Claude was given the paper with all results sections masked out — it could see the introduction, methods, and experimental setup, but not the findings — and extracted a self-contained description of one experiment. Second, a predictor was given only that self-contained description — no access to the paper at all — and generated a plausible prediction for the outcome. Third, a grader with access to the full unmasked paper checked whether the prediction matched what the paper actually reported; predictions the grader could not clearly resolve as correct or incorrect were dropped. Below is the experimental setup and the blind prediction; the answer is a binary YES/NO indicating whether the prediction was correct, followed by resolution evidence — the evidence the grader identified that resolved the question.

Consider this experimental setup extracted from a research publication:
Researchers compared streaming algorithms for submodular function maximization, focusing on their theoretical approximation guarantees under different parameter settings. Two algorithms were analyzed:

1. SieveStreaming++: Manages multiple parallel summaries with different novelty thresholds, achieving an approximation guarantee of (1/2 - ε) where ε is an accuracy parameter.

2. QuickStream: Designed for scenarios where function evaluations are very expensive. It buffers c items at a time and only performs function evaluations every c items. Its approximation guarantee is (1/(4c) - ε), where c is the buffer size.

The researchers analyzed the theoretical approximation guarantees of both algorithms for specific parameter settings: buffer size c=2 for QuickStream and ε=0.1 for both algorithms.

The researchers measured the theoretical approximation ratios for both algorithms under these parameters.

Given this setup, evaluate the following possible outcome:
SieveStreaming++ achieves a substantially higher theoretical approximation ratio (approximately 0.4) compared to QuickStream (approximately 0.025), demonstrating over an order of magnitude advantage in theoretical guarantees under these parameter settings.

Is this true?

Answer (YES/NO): YES